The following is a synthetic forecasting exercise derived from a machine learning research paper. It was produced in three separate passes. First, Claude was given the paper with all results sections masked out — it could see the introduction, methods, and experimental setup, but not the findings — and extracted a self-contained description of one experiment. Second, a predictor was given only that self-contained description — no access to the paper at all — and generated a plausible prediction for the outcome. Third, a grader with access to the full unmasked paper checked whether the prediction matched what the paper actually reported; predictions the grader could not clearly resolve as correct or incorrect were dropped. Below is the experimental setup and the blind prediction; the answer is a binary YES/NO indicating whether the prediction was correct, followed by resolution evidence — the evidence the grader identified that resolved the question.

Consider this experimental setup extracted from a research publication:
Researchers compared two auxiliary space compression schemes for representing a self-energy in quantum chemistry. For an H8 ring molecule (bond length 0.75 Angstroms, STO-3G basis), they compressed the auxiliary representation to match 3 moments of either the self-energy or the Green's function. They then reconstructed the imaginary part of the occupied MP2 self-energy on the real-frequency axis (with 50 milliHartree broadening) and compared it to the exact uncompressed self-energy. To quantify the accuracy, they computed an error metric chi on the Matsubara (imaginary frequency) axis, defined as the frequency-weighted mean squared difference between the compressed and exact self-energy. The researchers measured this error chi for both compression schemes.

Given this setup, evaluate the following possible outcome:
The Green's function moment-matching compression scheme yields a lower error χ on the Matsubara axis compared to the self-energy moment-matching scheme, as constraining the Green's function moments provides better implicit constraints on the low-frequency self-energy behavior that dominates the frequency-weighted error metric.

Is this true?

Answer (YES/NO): YES